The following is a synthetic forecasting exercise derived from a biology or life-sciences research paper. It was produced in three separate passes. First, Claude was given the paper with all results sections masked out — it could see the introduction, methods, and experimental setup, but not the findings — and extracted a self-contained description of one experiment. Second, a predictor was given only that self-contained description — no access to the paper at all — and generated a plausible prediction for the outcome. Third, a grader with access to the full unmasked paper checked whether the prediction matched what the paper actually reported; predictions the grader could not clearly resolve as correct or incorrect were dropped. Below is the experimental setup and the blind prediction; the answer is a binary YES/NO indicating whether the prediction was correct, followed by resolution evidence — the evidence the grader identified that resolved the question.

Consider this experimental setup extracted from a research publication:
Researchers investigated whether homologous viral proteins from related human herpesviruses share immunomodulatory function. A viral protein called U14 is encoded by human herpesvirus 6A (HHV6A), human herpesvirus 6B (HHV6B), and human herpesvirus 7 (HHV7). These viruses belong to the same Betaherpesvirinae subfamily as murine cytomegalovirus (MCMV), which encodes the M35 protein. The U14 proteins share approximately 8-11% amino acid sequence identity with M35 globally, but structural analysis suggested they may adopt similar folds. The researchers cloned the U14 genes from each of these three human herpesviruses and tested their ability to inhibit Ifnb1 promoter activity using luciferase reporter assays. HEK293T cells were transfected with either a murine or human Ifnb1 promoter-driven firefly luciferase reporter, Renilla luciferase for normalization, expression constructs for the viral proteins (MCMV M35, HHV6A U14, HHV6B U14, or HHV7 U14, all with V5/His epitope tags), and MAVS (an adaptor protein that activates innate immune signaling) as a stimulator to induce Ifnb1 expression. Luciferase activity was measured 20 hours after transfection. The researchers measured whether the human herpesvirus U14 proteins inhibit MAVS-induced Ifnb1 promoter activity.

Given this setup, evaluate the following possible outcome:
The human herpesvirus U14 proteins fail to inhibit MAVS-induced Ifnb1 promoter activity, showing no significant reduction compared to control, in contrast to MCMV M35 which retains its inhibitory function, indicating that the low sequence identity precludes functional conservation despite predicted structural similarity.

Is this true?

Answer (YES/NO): NO